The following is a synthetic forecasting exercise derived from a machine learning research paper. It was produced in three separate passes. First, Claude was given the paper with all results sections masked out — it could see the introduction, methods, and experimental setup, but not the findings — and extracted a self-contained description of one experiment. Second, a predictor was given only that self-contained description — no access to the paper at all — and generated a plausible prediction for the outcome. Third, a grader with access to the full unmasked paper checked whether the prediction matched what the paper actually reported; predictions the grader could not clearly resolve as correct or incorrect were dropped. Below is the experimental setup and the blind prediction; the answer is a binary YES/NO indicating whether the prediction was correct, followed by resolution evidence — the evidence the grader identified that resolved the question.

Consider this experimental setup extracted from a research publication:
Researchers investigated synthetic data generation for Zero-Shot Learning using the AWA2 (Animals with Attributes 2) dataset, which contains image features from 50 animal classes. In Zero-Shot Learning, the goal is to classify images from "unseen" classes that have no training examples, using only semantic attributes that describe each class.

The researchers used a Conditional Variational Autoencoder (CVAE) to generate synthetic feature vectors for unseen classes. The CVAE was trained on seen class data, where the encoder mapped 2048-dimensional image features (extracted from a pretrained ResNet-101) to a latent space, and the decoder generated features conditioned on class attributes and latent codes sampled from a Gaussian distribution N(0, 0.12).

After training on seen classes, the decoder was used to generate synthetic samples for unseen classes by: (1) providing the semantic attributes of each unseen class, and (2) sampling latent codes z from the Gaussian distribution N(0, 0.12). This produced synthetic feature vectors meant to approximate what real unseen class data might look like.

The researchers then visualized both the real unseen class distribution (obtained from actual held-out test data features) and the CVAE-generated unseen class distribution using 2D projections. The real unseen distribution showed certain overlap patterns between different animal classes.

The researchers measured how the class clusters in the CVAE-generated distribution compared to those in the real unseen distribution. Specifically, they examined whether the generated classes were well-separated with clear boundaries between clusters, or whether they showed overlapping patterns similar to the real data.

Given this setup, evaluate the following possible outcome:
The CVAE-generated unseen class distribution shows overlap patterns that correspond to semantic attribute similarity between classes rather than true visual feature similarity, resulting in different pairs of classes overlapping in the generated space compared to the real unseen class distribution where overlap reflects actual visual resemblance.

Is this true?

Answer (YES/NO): NO